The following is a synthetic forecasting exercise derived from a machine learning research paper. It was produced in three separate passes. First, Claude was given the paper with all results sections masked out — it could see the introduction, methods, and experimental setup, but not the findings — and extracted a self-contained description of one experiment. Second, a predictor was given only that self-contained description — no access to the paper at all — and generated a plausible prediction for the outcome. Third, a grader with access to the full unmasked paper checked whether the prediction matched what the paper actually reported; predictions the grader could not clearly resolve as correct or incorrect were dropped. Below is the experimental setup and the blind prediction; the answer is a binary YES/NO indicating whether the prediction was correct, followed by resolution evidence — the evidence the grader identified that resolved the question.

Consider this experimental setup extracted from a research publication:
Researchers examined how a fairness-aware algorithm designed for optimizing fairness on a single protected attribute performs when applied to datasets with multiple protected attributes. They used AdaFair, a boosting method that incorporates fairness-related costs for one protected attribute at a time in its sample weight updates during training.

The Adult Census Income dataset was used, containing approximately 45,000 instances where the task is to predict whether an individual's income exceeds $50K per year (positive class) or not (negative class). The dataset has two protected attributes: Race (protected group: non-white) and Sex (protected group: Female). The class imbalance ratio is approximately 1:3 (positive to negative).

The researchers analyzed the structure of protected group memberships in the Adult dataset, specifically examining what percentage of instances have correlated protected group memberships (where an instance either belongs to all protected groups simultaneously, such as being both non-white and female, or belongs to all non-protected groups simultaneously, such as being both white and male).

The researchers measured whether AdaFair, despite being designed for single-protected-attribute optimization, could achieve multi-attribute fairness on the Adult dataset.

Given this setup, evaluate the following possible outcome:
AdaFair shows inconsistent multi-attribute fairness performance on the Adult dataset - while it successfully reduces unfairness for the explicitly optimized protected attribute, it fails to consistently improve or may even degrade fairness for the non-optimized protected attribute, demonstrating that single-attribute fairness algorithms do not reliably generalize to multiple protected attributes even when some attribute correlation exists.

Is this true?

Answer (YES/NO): NO